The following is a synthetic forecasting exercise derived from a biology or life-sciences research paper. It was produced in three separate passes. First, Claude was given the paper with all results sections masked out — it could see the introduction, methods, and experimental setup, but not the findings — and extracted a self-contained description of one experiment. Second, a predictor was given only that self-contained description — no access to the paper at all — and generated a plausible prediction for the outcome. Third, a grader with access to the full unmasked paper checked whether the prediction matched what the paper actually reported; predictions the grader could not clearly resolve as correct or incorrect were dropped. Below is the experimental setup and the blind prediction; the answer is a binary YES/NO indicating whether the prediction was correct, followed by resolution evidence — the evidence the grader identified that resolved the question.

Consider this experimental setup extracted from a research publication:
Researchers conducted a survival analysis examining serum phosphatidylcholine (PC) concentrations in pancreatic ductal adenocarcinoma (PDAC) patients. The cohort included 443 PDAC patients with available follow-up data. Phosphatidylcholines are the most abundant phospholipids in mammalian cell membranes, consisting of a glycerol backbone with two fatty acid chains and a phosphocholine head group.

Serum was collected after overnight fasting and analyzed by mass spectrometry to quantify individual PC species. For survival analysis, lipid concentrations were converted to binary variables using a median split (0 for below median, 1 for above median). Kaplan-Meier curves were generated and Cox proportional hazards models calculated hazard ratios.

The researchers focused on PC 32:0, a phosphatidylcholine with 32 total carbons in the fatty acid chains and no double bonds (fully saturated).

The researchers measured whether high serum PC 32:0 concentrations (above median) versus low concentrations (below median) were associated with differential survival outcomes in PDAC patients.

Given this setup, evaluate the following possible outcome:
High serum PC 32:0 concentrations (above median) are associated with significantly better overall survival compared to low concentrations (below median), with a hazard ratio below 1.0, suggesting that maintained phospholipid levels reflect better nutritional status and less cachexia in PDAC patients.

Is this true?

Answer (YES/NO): NO